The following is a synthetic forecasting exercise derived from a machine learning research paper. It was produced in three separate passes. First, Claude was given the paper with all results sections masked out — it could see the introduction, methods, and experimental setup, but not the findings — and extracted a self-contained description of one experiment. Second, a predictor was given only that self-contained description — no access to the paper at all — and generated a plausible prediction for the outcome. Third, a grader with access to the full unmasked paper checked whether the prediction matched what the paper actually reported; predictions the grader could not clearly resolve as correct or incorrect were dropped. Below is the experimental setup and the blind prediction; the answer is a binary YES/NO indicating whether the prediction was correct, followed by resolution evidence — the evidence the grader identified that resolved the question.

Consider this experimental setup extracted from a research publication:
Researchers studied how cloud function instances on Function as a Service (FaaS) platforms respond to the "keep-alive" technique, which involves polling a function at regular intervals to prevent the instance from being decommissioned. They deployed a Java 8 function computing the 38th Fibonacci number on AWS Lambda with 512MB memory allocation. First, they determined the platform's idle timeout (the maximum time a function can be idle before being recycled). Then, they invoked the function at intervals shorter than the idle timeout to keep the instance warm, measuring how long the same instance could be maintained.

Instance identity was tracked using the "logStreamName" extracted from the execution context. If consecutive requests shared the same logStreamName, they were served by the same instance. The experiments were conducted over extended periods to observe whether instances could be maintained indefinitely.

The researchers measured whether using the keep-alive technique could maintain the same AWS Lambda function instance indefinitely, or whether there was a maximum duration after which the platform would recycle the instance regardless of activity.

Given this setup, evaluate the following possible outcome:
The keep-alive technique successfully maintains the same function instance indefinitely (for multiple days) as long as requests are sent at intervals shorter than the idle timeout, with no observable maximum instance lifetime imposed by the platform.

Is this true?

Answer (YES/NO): NO